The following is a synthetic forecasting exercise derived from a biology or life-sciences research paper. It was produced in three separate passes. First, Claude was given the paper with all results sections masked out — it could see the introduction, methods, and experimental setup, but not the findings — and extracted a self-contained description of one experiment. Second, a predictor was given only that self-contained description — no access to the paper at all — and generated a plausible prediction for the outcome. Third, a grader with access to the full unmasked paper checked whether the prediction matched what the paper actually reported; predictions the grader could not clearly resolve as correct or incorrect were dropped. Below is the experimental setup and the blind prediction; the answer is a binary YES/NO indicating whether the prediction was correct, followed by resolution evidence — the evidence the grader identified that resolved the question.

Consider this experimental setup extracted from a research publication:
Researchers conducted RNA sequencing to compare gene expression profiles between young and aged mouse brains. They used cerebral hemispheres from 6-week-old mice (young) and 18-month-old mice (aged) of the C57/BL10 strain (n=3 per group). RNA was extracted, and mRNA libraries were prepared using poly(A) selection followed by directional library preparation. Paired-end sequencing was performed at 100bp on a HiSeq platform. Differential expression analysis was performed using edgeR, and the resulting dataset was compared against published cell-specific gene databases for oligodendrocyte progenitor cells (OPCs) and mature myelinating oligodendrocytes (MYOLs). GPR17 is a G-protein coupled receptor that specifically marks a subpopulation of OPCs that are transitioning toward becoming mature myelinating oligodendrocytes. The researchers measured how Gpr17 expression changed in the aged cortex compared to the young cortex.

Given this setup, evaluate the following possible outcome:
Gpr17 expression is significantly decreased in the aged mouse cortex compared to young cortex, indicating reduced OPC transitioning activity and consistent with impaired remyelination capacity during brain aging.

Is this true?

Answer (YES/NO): YES